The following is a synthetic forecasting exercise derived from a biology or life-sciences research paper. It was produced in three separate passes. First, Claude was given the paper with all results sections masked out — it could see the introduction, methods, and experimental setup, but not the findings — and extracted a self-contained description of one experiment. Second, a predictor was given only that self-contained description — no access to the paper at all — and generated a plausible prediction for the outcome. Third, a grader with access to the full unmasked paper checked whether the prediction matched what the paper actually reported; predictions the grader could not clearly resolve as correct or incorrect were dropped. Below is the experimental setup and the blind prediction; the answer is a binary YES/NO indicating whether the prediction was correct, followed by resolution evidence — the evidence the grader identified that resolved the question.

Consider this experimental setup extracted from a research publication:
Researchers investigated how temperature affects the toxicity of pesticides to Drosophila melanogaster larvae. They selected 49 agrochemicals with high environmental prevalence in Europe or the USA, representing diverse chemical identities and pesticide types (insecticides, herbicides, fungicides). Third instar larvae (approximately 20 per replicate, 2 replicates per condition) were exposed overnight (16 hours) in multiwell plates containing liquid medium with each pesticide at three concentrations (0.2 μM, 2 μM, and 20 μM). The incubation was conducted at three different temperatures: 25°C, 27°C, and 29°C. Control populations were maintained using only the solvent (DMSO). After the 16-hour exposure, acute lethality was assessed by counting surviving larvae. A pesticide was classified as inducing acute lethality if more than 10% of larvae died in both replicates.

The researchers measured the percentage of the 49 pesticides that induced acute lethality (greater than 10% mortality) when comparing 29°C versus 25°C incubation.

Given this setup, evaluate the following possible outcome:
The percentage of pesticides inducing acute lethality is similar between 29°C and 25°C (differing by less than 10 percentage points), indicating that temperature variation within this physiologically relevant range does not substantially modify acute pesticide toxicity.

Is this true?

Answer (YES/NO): NO